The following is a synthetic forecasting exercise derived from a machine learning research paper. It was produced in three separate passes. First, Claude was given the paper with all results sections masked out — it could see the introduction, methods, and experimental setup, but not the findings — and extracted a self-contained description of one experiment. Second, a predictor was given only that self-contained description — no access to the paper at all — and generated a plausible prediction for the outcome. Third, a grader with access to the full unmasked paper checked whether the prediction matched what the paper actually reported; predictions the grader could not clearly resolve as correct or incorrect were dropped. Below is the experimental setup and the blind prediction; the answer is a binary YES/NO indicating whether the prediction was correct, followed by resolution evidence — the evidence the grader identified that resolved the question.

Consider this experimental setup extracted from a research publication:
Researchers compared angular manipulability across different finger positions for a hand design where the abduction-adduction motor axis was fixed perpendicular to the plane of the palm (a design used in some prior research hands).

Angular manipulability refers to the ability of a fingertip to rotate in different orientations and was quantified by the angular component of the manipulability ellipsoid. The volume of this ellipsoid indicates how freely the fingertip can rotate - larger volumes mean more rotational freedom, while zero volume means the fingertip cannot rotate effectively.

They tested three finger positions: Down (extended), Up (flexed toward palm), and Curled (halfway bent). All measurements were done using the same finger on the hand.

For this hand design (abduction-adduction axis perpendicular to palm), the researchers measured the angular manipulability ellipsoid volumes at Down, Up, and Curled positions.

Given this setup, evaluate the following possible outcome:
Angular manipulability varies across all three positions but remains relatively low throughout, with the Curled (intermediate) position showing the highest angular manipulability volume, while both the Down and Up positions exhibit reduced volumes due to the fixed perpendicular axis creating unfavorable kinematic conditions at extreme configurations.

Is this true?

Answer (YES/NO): NO